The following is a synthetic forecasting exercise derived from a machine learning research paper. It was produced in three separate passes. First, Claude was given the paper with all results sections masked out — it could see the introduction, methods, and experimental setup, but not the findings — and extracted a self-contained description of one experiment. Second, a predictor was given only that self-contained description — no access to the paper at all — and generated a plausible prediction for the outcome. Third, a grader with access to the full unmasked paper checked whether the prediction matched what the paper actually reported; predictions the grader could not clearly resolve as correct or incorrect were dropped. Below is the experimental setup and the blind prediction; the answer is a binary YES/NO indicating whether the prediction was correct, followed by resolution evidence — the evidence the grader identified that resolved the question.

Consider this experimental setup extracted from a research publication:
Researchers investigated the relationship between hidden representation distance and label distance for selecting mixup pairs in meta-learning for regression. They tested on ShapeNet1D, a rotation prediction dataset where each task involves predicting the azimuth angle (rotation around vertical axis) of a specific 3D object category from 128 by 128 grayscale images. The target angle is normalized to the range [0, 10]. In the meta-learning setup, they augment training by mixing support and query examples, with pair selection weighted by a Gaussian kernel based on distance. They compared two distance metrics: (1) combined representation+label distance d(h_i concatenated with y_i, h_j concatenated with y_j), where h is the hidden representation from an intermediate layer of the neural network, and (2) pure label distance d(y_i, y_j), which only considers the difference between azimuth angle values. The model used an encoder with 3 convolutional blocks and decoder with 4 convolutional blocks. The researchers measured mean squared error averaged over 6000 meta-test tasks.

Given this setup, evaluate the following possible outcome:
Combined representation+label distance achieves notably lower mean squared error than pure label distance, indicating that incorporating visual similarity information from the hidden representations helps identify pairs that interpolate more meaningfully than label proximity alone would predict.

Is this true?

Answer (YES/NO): NO